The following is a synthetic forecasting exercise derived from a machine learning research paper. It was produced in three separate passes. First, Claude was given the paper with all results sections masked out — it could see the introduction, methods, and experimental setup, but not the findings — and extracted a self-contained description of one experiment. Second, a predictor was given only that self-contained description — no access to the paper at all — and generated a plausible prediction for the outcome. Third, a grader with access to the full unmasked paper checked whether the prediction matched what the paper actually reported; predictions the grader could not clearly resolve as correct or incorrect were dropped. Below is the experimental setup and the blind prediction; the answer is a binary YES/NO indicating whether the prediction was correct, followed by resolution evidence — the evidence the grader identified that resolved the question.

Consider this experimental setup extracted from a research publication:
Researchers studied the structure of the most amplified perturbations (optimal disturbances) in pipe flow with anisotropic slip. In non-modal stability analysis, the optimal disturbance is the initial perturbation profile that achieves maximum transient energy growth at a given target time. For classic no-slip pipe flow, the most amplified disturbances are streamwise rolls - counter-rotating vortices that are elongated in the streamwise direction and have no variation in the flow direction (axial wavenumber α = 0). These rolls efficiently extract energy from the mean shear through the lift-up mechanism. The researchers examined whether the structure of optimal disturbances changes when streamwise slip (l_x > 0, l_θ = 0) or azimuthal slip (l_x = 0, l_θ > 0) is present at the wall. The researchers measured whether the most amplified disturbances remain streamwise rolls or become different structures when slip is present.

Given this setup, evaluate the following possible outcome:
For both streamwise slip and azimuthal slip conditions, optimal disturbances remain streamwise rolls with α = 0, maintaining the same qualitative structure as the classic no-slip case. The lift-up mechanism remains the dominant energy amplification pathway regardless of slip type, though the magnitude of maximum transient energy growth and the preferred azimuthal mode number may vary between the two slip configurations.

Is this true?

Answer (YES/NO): YES